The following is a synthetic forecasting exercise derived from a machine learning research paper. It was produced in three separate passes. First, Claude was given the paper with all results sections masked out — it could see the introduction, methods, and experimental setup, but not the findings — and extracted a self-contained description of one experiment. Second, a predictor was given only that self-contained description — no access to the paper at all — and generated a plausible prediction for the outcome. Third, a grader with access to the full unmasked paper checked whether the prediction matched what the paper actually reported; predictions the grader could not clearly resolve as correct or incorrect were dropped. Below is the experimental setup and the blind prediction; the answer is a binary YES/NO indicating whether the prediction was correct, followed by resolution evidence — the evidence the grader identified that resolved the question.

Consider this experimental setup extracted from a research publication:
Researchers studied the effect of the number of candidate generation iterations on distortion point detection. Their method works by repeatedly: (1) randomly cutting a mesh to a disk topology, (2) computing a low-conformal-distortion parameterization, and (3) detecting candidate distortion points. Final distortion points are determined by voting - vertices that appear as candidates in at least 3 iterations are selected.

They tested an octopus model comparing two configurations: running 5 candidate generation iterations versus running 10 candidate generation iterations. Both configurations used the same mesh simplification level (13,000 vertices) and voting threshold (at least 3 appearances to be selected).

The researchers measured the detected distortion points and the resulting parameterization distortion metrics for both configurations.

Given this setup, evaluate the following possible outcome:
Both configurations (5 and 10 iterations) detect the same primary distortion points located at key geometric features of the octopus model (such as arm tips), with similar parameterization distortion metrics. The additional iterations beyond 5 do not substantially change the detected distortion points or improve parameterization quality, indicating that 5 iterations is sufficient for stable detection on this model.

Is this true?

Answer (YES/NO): NO